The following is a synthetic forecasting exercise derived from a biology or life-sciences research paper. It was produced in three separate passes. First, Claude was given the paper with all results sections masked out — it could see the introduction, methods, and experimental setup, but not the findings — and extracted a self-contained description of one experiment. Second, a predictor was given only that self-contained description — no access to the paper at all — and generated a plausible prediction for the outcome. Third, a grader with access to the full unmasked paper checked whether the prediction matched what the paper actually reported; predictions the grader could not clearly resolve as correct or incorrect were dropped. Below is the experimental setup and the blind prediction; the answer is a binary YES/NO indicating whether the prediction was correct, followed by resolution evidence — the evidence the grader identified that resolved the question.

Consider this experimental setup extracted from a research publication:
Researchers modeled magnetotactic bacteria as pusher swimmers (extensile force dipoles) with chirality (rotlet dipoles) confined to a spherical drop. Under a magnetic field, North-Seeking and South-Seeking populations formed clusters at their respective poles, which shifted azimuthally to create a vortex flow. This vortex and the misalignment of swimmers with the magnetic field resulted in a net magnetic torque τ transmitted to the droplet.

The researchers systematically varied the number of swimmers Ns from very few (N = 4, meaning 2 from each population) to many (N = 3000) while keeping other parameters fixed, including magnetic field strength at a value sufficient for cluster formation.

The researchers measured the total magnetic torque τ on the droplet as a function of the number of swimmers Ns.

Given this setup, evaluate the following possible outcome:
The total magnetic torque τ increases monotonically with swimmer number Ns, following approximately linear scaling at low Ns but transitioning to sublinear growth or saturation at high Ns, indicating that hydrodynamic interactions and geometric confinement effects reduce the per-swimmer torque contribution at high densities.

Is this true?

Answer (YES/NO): YES